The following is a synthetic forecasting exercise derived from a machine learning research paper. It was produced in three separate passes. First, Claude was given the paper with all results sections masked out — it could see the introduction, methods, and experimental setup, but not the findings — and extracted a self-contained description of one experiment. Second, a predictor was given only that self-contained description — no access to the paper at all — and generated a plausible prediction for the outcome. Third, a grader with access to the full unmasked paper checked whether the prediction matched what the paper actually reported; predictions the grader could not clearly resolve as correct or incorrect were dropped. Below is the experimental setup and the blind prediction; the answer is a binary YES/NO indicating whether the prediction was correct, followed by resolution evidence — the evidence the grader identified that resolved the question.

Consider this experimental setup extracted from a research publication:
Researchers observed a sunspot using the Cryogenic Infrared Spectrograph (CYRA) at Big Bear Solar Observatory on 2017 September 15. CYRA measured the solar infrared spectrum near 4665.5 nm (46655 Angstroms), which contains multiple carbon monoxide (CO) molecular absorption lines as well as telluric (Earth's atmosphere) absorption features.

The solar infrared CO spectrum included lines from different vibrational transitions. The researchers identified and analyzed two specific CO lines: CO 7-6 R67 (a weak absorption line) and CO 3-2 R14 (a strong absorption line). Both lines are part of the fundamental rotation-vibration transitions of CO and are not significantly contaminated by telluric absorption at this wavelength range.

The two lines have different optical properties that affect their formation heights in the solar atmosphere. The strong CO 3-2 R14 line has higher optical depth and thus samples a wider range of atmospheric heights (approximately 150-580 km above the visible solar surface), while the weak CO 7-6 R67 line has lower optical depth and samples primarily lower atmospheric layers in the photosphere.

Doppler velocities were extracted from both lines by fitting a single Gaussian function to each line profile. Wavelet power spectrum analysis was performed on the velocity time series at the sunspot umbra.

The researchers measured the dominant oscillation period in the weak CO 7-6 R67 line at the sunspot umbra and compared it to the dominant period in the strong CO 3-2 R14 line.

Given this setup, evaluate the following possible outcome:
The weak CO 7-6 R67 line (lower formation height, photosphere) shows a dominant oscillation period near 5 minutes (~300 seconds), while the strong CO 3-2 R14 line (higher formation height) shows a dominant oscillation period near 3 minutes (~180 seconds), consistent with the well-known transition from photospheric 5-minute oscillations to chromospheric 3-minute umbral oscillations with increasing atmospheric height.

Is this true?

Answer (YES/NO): NO